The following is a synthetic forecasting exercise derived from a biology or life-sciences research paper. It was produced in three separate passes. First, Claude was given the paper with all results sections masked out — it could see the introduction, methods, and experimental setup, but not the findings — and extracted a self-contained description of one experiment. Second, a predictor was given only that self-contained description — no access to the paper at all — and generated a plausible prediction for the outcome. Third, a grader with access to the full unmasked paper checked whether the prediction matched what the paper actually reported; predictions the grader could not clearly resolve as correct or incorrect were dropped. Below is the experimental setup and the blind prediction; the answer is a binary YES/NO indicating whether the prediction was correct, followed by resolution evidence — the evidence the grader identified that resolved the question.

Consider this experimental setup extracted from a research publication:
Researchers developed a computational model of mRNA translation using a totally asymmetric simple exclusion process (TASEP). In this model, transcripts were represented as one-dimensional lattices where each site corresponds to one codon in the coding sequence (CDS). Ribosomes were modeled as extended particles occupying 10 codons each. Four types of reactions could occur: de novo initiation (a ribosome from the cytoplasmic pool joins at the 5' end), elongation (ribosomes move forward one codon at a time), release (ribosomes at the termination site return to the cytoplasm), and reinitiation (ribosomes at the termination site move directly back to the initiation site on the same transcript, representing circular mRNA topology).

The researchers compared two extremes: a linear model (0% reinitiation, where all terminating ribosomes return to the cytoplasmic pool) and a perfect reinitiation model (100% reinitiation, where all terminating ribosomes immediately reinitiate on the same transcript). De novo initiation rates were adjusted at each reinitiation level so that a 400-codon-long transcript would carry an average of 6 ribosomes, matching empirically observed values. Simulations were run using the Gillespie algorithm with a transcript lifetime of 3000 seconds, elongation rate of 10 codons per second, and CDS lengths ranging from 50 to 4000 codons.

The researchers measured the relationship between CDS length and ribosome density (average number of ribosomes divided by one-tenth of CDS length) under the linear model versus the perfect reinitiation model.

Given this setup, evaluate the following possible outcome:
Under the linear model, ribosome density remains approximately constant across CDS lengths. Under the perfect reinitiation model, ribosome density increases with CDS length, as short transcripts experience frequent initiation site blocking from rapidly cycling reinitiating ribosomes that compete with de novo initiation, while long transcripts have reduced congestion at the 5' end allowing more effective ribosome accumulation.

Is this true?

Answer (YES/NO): NO